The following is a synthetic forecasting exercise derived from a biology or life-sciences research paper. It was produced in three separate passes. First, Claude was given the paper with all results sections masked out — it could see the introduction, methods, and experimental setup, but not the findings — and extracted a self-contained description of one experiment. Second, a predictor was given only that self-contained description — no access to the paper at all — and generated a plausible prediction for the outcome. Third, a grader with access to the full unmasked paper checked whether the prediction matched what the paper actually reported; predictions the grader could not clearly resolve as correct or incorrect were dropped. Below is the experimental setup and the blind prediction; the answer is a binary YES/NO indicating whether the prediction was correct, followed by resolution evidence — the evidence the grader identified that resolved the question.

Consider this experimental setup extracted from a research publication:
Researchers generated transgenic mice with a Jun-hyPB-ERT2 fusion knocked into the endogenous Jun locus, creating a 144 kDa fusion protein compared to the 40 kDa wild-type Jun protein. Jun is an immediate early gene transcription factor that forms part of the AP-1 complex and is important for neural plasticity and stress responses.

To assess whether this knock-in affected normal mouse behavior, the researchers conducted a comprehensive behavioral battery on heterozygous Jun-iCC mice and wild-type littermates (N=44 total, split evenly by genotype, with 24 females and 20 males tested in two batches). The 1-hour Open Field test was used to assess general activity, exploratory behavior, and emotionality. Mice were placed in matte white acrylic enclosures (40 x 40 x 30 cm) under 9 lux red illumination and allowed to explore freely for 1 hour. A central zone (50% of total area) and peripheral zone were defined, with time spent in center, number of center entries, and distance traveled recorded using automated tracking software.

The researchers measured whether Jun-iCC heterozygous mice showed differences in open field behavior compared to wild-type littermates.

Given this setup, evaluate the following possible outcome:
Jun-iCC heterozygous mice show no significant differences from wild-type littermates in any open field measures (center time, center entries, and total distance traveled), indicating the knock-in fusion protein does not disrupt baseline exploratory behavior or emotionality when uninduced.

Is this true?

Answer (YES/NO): YES